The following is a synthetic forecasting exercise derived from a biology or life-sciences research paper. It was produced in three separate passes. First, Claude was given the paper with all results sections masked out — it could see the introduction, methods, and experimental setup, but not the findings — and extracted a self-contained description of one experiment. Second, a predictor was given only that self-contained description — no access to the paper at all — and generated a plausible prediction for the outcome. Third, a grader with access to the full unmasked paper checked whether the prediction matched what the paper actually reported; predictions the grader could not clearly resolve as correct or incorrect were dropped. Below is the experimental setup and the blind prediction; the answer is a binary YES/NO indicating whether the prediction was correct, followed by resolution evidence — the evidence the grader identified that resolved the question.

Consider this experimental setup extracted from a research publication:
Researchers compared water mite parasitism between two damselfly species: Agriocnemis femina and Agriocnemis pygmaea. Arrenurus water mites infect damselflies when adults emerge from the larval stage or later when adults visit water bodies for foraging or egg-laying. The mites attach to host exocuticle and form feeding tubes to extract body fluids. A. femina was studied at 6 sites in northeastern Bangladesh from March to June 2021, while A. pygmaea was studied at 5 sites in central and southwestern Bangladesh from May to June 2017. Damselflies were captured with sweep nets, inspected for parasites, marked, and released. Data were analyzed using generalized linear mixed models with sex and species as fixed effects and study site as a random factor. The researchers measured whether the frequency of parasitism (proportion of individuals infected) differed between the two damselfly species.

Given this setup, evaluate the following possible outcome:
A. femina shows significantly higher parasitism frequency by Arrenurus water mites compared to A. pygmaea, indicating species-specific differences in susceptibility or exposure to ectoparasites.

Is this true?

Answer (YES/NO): NO